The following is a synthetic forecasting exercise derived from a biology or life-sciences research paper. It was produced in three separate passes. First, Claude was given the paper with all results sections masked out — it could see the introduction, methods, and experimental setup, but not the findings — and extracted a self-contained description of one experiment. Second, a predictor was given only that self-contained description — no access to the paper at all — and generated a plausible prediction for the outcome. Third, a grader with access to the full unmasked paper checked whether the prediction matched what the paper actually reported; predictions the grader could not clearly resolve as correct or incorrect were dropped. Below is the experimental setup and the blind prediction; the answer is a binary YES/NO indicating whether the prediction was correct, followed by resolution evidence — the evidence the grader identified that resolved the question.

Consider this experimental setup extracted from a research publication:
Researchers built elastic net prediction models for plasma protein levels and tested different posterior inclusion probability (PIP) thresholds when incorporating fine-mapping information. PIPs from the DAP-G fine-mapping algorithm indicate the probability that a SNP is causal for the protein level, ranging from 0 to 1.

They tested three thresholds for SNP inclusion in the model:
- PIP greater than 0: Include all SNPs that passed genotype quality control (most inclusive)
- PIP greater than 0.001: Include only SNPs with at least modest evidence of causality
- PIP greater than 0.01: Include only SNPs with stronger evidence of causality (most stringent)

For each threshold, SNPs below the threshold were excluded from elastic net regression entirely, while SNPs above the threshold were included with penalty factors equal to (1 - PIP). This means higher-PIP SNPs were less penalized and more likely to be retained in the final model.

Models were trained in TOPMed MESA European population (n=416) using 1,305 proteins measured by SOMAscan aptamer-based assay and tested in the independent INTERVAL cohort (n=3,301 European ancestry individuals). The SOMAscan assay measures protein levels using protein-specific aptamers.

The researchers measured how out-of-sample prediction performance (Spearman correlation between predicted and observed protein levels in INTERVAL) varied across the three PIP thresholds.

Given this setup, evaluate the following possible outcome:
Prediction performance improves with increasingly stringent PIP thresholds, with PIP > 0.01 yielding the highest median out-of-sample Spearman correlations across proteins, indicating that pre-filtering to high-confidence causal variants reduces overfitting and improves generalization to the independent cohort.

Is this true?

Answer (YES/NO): NO